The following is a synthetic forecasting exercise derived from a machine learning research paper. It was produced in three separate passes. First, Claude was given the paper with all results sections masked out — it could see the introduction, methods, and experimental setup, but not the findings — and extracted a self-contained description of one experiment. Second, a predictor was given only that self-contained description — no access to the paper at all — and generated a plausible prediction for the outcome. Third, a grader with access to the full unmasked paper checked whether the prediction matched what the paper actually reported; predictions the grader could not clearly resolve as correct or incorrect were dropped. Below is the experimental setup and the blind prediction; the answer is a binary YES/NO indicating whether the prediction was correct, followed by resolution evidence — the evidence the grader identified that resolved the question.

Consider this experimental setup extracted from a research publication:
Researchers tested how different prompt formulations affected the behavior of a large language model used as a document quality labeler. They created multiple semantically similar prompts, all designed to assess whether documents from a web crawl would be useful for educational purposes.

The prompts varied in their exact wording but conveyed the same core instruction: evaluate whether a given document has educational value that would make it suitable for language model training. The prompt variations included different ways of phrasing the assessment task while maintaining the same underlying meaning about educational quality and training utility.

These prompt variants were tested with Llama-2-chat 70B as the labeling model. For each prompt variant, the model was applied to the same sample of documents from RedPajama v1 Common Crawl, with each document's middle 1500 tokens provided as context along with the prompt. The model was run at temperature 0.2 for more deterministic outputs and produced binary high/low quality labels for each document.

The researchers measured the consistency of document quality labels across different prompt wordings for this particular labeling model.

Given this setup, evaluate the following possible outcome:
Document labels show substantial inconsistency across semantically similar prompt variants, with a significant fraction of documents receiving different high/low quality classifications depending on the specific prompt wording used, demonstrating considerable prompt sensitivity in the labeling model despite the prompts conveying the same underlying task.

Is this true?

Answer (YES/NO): NO